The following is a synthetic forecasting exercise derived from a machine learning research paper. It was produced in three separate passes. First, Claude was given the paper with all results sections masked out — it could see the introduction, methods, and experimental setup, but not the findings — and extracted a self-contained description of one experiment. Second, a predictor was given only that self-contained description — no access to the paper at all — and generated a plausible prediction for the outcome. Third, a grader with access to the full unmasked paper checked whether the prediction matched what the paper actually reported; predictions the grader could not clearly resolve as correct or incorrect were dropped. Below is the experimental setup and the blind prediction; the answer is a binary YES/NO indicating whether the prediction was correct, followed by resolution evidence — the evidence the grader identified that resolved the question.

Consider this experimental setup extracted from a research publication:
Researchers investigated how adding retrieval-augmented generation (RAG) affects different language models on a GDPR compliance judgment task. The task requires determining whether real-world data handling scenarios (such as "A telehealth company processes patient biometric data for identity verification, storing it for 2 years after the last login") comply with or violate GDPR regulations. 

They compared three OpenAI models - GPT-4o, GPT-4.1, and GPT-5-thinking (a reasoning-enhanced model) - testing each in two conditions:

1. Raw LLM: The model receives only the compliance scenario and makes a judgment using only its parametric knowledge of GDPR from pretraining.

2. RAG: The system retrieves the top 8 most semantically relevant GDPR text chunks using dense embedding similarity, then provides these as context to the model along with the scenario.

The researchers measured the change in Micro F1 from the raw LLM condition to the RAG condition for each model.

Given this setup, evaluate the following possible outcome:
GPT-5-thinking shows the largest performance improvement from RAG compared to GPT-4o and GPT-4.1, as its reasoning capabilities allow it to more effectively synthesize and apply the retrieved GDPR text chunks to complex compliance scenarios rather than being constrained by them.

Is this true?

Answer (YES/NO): NO